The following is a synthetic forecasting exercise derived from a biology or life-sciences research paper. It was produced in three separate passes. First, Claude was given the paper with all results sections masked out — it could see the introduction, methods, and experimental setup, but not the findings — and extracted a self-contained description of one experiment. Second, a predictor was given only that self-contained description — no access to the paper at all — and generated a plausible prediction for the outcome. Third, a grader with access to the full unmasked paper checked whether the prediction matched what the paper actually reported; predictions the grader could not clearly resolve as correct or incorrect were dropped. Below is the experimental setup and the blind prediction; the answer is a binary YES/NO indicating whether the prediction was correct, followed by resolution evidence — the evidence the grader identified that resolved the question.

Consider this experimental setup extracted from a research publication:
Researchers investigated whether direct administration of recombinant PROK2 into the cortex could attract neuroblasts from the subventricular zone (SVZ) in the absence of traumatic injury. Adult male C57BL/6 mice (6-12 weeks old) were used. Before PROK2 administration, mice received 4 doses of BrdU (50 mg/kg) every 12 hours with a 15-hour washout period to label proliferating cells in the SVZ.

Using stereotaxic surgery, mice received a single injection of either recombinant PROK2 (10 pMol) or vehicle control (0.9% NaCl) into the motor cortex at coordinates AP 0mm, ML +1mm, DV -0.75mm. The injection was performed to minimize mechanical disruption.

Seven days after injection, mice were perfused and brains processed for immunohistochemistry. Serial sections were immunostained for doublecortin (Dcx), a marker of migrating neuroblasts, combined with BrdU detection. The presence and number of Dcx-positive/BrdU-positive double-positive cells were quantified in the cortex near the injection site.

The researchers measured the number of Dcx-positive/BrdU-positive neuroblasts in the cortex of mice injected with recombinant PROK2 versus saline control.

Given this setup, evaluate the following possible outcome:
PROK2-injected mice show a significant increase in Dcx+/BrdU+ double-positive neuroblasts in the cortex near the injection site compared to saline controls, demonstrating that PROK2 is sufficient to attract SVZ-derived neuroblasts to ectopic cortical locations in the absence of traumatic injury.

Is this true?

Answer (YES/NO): YES